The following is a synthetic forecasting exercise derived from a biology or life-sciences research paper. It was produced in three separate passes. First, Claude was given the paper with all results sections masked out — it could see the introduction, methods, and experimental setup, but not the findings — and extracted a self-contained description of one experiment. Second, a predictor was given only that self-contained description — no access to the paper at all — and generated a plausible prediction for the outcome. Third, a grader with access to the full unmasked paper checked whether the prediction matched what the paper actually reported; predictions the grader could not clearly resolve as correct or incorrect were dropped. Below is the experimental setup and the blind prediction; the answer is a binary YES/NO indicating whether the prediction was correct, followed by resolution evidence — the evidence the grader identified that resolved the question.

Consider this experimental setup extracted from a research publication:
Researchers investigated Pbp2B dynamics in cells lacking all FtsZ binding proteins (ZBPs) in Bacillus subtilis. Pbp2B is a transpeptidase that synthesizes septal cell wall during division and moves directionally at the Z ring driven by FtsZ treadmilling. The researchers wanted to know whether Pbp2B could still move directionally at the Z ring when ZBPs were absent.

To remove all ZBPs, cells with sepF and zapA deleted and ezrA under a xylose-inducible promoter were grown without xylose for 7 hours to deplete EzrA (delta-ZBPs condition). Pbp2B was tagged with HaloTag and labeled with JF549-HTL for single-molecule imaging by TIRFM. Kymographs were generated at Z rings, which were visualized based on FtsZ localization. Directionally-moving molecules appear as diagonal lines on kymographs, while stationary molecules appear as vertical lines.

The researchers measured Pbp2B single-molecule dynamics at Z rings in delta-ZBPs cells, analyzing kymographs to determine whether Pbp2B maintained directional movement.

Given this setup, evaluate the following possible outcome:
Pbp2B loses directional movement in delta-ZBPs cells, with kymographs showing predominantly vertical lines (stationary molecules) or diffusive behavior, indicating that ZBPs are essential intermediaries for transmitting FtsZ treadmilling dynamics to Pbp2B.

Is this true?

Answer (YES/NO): NO